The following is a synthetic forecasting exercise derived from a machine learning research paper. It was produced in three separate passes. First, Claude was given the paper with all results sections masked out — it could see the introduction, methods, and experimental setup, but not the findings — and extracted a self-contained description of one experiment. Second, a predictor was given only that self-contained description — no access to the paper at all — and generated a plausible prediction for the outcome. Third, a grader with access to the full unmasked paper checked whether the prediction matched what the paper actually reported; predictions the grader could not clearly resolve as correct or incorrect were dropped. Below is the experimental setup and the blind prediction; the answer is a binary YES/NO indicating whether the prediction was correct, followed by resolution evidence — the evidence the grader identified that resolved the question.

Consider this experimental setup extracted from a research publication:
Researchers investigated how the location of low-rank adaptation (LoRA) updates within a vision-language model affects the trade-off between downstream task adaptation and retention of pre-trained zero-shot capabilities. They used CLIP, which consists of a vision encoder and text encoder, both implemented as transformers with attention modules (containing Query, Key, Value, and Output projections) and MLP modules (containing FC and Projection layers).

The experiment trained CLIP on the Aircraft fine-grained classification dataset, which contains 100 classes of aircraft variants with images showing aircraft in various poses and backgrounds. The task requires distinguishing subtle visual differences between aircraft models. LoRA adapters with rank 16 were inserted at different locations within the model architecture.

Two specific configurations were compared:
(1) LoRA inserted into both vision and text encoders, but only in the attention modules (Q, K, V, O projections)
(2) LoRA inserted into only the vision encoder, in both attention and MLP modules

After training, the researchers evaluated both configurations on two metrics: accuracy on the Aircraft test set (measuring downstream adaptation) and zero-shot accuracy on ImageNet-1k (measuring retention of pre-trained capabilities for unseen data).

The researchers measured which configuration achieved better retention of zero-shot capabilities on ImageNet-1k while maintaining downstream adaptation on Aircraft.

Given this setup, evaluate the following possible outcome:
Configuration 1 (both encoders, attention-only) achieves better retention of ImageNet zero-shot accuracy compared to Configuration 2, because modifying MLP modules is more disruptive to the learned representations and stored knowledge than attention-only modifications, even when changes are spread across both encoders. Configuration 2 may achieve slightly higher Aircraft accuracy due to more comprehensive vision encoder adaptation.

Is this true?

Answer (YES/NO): YES